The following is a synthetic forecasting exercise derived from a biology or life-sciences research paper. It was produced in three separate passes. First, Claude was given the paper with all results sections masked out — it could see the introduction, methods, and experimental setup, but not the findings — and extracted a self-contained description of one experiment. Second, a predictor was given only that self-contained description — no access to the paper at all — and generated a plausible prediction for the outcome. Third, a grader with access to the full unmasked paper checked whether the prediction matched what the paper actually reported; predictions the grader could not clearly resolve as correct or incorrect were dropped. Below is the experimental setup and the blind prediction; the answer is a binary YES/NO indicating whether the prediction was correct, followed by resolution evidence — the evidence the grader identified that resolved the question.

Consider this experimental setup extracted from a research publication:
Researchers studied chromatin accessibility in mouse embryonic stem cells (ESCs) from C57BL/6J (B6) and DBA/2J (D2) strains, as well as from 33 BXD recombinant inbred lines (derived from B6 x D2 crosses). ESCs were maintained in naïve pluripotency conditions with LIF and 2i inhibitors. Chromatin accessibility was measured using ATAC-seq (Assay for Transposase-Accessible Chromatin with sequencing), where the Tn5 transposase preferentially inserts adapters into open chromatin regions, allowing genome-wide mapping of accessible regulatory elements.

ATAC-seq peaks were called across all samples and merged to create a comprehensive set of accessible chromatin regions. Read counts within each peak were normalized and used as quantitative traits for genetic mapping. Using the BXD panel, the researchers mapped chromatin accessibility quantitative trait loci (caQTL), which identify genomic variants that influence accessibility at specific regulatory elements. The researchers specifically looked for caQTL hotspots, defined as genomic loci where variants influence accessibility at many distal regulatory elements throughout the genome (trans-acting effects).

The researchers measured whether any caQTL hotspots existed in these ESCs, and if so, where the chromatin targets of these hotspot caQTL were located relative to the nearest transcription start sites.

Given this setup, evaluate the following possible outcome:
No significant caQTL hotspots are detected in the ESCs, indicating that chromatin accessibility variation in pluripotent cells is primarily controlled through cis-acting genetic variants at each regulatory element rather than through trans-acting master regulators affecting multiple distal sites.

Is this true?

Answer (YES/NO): NO